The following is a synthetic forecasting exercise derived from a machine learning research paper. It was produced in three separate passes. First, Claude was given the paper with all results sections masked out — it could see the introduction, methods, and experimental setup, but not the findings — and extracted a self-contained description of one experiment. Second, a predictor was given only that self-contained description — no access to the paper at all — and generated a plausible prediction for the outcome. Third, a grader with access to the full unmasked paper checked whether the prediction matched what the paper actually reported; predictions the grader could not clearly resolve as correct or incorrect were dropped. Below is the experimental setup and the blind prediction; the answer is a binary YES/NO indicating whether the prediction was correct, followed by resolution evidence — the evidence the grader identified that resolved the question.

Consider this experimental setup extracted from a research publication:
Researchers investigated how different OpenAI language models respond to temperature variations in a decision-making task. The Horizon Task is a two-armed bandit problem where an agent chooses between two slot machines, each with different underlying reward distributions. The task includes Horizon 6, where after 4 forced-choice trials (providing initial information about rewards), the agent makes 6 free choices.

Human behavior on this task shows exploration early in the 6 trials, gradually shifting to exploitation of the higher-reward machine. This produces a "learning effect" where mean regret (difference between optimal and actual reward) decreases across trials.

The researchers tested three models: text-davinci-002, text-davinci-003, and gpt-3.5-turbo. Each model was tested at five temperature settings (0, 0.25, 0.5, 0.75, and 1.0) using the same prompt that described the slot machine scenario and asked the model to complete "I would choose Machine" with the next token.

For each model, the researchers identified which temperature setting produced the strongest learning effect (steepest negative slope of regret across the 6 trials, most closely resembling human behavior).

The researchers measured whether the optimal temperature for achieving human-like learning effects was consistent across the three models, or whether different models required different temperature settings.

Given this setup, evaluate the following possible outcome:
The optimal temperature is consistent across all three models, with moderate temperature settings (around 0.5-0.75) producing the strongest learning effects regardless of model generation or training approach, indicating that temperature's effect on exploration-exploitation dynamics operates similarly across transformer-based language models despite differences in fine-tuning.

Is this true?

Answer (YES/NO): NO